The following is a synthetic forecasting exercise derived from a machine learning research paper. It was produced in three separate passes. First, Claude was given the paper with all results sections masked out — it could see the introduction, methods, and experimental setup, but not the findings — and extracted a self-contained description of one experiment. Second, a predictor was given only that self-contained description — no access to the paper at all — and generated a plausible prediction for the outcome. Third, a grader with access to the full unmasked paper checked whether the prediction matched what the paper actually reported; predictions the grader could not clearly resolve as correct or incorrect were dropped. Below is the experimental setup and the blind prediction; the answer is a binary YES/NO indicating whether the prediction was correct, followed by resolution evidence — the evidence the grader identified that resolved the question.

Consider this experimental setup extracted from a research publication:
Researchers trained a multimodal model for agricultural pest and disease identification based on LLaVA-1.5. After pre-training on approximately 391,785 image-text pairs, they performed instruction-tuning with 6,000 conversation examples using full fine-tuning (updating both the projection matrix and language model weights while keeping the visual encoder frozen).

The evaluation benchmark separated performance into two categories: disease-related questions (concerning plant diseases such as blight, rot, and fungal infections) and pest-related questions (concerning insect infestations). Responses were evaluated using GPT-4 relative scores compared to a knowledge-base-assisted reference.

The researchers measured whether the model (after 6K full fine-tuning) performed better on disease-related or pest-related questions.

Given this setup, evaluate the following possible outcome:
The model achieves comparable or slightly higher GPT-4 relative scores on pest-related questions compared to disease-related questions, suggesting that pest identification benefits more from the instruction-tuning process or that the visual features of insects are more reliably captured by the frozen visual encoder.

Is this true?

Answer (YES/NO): YES